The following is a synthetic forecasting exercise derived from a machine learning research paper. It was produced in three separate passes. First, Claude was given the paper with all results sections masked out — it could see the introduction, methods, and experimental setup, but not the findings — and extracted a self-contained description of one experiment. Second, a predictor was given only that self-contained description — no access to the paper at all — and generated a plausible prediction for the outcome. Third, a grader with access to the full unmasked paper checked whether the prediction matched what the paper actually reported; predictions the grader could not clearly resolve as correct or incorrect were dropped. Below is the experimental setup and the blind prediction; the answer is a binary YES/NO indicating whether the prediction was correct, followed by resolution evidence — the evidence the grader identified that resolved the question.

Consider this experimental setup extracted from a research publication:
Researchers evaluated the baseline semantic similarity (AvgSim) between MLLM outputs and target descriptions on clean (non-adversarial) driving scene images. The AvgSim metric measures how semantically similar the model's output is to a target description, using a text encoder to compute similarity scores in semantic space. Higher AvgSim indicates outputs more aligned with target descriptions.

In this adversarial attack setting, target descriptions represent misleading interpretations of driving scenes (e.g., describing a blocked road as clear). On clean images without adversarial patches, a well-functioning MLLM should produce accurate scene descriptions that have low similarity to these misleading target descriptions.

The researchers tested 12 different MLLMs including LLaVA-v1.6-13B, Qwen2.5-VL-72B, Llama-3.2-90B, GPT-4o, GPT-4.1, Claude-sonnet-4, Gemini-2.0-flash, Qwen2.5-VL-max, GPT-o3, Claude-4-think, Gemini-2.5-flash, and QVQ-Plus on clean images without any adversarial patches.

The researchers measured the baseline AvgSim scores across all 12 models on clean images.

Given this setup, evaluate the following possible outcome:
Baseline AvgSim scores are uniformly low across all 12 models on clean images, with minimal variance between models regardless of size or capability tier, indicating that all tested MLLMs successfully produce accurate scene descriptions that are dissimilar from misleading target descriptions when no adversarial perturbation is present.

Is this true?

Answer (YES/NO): YES